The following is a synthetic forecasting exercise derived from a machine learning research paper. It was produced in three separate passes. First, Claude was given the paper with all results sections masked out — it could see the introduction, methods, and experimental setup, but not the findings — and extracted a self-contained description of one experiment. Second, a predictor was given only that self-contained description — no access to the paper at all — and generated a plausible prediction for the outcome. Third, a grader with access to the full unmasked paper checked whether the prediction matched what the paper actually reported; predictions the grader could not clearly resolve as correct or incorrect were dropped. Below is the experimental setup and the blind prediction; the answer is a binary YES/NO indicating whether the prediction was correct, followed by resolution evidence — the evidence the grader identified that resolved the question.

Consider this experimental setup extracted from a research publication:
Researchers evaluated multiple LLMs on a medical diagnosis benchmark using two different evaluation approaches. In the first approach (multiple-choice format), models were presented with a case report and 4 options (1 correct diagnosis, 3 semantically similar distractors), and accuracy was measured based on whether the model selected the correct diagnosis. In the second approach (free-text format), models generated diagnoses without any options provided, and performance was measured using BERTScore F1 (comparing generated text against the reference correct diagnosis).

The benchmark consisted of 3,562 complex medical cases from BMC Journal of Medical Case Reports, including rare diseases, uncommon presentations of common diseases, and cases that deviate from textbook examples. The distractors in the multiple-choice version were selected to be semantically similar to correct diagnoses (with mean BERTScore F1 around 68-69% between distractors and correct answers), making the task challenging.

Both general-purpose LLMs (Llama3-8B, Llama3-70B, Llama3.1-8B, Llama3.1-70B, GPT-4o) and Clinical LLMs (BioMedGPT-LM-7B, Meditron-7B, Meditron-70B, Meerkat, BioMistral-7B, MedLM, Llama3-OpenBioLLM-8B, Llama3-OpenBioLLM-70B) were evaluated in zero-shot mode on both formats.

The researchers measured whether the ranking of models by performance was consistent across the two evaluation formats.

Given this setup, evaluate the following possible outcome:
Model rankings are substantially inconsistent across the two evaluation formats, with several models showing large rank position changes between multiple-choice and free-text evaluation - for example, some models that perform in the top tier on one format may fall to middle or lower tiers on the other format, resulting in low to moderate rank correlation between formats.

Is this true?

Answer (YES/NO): YES